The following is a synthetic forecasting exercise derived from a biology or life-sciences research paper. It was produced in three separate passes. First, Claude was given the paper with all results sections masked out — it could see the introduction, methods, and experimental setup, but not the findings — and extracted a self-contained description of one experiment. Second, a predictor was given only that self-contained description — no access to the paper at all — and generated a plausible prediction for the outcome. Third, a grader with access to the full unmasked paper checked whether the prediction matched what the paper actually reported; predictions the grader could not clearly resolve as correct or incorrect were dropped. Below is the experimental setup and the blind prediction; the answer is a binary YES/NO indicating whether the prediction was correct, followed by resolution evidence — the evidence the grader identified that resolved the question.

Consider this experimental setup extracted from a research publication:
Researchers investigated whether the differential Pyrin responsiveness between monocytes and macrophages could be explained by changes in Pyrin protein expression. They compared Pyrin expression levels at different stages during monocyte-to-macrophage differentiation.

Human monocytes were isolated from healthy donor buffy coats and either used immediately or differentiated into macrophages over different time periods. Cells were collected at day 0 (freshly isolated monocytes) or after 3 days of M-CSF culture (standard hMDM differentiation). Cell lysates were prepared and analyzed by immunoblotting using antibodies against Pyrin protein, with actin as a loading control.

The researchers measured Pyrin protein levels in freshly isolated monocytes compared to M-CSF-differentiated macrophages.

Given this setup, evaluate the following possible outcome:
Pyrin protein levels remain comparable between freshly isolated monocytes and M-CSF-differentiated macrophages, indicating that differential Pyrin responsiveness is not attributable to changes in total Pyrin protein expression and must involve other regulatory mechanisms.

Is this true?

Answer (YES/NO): YES